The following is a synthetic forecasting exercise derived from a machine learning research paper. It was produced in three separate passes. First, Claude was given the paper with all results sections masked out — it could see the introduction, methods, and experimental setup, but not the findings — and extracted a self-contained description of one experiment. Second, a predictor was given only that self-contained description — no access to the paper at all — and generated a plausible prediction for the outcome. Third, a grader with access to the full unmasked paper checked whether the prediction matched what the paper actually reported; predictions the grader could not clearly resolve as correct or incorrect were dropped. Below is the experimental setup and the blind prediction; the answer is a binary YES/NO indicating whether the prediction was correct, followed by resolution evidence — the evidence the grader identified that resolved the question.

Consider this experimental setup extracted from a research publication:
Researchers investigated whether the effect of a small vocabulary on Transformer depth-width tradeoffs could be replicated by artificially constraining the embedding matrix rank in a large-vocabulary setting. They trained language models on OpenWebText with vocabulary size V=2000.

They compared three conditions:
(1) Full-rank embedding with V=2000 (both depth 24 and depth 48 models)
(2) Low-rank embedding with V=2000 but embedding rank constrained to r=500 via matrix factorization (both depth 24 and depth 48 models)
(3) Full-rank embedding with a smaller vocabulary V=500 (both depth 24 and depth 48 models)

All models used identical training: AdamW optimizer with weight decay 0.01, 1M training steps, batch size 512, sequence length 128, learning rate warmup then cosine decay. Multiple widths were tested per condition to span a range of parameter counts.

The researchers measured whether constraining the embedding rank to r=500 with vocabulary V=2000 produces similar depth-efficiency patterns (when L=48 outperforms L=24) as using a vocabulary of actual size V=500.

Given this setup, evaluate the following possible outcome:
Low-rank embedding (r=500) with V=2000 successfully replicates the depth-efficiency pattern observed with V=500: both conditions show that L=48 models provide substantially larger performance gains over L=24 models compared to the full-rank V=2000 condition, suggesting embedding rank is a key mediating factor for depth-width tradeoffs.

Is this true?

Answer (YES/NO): YES